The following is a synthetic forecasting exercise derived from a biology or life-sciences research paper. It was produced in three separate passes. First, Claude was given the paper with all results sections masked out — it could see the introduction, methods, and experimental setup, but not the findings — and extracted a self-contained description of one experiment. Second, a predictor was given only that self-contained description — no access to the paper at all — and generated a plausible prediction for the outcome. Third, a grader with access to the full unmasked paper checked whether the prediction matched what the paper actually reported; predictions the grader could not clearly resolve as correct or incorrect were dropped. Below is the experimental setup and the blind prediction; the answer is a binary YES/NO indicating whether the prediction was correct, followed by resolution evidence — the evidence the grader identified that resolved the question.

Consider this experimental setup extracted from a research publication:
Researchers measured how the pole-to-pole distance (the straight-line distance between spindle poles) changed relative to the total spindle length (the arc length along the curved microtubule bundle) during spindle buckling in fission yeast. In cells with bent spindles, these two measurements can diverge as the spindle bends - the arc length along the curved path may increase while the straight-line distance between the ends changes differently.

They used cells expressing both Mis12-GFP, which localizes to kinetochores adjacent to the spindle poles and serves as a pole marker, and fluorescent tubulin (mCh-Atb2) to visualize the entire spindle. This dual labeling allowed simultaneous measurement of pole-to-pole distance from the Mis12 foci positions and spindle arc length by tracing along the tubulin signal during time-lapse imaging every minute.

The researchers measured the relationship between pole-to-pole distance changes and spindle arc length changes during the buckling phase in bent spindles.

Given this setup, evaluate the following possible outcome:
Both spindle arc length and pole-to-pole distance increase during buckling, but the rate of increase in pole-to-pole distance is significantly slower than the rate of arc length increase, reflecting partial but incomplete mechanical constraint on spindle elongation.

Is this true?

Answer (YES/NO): NO